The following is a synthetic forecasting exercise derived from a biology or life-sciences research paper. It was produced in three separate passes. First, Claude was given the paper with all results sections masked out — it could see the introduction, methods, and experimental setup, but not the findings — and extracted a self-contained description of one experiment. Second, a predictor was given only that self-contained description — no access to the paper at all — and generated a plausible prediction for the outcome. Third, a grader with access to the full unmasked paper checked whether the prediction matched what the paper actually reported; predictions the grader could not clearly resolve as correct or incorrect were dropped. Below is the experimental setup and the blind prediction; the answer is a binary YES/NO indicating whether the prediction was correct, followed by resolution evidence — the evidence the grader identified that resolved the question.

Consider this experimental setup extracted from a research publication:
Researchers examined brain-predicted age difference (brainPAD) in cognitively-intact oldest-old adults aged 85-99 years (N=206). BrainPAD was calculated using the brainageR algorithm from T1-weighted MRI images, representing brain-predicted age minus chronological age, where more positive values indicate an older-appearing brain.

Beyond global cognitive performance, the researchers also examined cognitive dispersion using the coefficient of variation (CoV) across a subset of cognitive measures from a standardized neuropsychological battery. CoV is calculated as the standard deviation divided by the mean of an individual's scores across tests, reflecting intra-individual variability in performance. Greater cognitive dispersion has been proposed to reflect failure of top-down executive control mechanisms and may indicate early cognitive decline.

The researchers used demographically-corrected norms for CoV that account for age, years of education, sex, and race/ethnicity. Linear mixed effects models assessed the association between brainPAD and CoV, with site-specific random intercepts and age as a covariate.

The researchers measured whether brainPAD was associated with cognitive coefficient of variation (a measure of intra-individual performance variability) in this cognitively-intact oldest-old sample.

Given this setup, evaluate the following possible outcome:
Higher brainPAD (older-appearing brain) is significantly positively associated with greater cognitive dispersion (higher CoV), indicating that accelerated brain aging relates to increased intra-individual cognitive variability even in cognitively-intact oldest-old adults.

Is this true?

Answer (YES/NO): NO